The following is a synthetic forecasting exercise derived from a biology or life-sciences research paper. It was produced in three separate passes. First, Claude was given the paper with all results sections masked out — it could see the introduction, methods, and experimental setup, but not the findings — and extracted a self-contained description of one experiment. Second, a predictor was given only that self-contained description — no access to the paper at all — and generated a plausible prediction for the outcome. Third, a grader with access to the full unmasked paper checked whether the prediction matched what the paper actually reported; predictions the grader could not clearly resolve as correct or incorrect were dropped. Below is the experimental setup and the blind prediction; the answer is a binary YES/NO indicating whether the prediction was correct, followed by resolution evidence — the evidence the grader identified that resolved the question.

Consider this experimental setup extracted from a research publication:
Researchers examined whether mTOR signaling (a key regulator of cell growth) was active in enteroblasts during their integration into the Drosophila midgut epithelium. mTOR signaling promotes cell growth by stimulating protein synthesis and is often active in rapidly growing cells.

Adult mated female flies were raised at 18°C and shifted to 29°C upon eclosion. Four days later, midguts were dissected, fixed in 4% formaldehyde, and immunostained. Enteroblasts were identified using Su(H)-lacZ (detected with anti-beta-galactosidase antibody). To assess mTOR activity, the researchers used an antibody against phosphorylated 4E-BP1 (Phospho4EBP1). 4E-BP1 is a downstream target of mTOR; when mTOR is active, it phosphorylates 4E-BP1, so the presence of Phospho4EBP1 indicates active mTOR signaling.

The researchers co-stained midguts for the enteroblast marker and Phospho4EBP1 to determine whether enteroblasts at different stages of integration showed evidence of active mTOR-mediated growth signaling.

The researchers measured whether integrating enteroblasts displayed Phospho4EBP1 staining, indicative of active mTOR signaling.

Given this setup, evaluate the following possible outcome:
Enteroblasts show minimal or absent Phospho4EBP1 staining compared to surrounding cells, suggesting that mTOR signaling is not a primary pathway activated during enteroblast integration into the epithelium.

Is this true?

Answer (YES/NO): NO